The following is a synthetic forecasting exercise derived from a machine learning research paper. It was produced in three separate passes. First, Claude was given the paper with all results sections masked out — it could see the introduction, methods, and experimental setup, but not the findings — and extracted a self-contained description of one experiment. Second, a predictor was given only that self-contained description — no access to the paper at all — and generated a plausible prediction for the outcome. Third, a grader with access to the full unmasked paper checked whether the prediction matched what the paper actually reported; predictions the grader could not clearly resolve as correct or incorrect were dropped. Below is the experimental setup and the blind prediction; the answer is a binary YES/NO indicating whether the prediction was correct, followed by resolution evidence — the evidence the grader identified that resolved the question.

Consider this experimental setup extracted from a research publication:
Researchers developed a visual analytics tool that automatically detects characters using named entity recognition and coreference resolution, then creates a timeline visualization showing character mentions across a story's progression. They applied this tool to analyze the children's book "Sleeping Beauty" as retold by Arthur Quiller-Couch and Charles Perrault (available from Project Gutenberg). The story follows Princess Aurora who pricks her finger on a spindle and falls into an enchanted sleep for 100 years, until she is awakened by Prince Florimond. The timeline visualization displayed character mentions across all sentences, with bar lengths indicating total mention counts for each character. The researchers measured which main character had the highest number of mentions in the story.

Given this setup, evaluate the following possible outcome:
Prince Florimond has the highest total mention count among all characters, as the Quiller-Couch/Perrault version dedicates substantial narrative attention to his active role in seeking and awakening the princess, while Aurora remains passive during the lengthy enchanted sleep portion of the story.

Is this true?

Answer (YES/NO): YES